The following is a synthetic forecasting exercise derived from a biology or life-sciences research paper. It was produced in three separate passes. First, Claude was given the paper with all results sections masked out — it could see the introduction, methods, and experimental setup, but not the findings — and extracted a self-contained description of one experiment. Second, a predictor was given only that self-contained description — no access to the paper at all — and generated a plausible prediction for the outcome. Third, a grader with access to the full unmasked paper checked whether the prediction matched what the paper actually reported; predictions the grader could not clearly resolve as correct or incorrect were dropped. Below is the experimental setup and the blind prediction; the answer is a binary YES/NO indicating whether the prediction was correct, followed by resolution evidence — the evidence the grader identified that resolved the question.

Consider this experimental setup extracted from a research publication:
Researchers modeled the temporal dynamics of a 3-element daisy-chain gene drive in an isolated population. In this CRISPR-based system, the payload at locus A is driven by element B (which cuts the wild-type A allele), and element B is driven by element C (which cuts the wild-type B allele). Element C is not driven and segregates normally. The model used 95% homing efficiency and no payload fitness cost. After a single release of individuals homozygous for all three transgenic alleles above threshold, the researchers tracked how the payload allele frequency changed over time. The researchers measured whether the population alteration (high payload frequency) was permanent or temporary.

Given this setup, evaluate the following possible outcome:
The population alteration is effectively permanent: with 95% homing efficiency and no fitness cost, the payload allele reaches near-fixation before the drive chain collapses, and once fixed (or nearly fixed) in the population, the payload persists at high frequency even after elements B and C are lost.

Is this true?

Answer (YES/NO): YES